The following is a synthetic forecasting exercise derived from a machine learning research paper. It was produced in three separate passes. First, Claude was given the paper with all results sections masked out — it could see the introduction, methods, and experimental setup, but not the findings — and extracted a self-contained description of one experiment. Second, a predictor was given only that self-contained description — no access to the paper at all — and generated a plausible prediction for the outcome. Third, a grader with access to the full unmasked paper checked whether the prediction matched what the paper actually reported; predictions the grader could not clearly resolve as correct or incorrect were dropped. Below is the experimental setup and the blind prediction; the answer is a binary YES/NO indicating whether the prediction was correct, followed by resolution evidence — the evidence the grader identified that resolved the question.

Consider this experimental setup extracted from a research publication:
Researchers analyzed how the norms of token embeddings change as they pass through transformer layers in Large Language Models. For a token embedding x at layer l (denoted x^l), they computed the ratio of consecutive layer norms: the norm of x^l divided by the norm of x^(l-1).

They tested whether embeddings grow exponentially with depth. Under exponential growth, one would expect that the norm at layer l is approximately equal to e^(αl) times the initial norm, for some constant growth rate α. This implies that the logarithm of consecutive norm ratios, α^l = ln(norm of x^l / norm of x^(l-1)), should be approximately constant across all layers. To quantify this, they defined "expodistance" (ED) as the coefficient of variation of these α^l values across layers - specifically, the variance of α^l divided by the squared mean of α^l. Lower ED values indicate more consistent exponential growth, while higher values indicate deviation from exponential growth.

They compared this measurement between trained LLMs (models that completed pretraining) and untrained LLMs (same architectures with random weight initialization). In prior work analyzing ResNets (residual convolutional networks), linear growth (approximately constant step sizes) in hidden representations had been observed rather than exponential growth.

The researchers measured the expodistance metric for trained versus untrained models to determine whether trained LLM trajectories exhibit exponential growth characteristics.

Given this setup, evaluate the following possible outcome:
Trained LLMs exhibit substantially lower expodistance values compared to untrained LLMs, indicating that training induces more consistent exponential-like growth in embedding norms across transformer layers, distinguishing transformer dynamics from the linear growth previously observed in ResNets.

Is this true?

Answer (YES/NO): YES